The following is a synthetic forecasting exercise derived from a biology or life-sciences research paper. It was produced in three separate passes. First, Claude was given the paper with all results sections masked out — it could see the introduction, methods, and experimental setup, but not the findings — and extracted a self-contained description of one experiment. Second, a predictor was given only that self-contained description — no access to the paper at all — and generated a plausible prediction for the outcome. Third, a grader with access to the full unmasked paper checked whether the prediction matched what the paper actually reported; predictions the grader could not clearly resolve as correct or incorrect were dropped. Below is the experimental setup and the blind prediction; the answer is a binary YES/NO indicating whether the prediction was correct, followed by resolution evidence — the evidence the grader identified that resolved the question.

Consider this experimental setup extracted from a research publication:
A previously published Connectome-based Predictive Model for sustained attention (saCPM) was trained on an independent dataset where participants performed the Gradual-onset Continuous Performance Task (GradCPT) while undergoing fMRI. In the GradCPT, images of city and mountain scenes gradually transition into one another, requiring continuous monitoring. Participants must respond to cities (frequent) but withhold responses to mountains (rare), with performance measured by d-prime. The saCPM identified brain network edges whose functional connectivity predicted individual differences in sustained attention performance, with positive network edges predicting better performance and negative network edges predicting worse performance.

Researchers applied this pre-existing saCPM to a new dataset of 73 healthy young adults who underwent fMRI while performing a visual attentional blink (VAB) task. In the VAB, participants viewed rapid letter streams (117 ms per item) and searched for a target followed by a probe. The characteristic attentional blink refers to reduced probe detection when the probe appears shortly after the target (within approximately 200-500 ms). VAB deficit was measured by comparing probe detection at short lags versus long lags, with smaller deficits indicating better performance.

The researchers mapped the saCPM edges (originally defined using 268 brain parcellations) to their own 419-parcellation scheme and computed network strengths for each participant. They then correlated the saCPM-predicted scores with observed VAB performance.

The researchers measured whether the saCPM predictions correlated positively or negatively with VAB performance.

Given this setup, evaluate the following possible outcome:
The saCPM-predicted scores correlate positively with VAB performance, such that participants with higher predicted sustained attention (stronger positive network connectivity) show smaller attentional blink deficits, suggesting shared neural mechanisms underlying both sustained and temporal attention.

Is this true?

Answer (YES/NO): NO